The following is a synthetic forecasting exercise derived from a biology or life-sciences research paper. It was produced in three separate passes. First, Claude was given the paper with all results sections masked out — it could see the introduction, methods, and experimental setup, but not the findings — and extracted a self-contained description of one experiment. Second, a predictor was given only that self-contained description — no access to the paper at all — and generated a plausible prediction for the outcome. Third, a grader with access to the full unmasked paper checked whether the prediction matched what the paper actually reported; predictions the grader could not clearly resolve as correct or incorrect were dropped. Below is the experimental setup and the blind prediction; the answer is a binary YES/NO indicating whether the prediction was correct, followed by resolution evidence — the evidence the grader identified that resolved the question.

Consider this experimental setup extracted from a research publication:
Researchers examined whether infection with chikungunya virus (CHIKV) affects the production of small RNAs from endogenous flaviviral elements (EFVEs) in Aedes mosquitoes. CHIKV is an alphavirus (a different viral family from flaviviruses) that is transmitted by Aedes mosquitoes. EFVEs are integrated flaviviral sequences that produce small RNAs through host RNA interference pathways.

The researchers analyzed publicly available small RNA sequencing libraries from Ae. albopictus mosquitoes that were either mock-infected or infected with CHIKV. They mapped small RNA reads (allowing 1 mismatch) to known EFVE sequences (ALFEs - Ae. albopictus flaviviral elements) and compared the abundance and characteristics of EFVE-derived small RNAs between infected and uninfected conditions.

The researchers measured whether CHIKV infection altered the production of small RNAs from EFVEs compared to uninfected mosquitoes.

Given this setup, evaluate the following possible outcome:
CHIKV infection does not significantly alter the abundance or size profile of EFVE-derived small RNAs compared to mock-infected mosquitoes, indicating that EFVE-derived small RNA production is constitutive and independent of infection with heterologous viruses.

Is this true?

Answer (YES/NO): YES